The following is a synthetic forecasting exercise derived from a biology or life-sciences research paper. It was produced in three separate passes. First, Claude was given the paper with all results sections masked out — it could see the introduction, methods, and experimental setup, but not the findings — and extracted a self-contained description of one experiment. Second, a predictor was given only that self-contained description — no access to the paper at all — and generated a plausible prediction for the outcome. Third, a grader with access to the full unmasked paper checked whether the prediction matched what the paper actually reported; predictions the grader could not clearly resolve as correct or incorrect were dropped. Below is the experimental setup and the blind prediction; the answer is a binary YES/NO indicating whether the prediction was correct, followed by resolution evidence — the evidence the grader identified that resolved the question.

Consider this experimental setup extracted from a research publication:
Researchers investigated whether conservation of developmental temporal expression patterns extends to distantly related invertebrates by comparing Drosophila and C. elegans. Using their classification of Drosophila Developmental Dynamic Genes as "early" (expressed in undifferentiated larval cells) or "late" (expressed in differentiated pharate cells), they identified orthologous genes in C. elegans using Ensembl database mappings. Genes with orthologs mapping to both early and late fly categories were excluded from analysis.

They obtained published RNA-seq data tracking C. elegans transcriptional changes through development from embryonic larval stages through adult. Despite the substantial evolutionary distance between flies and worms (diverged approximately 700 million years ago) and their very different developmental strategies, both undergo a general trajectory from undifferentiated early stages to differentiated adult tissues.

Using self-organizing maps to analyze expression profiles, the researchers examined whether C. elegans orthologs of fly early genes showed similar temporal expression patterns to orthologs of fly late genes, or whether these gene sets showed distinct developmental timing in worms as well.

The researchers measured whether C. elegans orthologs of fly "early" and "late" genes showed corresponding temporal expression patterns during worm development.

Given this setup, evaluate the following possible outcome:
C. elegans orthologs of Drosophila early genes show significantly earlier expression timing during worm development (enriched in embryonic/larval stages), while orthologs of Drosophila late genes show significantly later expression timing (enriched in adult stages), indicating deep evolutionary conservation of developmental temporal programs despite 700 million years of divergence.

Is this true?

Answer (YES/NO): YES